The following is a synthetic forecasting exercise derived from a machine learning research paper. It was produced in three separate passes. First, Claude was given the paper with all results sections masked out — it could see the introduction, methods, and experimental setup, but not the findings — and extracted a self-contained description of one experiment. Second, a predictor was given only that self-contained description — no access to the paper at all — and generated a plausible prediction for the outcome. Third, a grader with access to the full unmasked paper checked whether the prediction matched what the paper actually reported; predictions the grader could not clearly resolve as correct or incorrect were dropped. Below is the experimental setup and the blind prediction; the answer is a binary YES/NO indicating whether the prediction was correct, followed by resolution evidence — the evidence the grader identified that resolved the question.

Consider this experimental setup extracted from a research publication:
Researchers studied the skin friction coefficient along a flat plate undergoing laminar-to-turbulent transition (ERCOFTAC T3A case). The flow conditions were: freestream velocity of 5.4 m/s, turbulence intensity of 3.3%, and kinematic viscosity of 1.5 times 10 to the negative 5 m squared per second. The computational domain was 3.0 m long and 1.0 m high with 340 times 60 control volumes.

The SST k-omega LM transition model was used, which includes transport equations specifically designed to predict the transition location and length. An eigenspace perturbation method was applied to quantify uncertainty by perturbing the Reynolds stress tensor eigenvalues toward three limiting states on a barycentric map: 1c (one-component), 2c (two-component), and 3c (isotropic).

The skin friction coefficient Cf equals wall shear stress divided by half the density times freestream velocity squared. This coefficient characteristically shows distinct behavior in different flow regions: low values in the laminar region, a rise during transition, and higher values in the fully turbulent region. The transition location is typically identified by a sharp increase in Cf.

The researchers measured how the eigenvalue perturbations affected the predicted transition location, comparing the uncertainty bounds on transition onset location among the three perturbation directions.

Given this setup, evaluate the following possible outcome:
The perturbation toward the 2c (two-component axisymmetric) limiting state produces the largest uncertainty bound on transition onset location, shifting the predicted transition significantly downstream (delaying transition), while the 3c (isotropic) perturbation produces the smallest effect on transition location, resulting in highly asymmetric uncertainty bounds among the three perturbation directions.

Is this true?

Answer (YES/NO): NO